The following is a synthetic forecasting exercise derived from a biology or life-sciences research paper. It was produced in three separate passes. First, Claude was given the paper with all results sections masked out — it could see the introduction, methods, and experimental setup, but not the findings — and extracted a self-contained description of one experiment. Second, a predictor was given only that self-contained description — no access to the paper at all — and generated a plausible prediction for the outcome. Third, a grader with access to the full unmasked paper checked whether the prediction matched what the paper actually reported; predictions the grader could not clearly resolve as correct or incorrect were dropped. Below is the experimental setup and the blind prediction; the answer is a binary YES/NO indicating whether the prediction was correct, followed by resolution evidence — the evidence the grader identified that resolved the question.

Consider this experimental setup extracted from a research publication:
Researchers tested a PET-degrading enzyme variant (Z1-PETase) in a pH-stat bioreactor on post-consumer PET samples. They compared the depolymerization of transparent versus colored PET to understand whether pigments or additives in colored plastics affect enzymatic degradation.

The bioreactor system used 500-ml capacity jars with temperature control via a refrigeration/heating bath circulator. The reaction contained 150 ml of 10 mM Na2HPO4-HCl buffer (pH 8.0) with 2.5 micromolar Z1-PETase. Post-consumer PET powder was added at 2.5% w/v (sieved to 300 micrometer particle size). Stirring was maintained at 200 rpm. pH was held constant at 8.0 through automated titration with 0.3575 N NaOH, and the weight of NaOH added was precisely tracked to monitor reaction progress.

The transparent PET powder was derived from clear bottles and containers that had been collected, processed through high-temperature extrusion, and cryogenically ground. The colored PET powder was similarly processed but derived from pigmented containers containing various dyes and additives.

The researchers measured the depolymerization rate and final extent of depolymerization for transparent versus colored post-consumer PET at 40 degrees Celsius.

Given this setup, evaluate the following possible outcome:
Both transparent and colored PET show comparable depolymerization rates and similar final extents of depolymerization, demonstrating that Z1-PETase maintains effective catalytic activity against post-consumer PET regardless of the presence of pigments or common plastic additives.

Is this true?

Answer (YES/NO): YES